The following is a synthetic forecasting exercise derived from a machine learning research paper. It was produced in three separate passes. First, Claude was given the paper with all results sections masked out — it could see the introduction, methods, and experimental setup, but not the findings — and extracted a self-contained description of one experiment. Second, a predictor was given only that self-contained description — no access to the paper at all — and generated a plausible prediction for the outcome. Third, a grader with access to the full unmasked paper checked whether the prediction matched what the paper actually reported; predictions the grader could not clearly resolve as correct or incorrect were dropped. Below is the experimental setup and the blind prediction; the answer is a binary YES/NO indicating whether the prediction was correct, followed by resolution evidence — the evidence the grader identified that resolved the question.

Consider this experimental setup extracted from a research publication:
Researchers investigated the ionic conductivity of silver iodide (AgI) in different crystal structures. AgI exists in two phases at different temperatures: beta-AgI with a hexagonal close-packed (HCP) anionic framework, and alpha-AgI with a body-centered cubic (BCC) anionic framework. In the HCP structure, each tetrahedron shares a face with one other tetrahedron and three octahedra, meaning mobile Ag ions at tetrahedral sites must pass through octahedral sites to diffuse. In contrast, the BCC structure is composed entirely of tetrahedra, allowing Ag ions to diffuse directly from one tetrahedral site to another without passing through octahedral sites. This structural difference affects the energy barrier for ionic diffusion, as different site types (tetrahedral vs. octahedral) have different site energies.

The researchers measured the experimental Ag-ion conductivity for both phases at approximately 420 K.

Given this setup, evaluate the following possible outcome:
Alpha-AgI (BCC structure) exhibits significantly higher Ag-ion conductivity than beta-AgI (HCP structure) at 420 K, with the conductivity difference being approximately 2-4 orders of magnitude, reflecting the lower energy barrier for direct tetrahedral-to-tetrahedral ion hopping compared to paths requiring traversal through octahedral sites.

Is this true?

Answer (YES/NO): YES